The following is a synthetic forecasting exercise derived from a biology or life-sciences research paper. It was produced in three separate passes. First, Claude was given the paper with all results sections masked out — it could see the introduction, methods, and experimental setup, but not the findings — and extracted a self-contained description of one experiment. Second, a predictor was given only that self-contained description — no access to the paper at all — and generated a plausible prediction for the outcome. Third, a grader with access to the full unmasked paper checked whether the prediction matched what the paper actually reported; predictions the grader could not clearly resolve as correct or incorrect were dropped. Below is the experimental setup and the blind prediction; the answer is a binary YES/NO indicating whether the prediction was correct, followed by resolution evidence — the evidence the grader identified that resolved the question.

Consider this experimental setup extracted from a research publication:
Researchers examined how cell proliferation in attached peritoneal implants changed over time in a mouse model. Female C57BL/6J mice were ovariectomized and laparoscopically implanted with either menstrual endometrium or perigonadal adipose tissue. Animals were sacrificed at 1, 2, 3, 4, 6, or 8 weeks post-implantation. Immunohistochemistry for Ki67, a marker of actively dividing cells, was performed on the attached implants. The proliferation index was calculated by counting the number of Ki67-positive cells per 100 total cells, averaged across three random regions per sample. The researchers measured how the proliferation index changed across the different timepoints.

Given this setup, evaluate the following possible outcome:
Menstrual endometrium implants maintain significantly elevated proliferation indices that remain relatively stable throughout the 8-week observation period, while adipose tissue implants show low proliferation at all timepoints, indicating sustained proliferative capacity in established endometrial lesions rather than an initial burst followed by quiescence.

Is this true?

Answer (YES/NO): NO